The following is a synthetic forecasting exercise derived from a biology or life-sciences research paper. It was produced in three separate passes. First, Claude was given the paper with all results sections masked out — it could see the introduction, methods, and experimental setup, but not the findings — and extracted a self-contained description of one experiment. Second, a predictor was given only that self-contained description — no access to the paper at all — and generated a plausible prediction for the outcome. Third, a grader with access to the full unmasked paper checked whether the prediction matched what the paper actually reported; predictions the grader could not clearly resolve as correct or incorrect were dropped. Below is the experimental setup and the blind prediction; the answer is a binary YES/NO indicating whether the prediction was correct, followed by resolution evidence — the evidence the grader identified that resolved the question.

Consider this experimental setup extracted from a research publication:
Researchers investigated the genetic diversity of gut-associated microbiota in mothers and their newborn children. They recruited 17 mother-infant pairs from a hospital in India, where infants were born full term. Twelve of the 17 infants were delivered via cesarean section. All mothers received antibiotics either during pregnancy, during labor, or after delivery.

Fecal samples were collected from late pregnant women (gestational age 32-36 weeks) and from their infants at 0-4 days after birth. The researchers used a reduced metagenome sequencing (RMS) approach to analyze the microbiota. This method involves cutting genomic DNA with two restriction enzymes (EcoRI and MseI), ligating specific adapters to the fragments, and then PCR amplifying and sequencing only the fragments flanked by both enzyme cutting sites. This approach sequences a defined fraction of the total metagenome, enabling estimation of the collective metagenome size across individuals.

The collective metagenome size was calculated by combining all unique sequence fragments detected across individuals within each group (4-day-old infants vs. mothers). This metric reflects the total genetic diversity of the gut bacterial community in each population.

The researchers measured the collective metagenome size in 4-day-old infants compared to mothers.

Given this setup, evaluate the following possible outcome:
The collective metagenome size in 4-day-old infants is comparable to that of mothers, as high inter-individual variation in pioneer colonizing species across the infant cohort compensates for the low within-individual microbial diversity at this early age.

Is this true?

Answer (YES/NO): NO